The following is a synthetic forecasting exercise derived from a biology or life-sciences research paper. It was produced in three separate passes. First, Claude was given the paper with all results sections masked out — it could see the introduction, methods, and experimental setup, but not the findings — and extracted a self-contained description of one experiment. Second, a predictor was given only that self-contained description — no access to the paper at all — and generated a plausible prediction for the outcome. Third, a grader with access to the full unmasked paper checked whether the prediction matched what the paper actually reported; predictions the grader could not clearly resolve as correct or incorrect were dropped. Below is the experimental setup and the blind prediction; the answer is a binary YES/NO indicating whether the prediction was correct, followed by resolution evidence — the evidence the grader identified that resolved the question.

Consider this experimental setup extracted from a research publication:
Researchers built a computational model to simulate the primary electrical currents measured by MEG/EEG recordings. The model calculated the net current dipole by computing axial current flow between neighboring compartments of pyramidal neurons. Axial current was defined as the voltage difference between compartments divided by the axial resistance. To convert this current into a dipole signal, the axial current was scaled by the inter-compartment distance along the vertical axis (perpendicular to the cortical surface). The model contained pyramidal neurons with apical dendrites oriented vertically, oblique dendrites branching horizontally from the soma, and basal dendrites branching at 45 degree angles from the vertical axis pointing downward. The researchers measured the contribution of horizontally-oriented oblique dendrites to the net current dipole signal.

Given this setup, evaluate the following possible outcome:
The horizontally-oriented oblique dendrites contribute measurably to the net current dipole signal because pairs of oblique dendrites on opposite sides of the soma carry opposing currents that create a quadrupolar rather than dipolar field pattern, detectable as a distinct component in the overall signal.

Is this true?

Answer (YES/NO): NO